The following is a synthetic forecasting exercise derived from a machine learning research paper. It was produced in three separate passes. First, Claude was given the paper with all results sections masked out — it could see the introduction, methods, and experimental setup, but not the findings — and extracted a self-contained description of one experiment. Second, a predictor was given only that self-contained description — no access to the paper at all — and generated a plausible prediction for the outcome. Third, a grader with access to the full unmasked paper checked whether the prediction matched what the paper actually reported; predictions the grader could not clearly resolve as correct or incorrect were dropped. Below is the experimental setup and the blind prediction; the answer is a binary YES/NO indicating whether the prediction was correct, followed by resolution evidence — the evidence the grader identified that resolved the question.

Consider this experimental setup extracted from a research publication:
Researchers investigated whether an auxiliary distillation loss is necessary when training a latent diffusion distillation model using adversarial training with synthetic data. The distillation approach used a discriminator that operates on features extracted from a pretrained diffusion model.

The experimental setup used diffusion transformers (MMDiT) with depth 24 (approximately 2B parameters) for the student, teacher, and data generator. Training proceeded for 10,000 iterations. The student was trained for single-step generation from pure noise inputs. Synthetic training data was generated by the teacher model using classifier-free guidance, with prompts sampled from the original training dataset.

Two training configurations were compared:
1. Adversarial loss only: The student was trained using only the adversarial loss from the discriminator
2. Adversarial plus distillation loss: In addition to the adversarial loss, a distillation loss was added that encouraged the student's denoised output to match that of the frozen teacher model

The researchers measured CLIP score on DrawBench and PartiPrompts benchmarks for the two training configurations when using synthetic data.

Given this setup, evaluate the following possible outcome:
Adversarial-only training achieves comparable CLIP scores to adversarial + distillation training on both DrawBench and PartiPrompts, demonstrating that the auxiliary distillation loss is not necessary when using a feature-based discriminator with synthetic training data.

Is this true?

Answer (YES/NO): YES